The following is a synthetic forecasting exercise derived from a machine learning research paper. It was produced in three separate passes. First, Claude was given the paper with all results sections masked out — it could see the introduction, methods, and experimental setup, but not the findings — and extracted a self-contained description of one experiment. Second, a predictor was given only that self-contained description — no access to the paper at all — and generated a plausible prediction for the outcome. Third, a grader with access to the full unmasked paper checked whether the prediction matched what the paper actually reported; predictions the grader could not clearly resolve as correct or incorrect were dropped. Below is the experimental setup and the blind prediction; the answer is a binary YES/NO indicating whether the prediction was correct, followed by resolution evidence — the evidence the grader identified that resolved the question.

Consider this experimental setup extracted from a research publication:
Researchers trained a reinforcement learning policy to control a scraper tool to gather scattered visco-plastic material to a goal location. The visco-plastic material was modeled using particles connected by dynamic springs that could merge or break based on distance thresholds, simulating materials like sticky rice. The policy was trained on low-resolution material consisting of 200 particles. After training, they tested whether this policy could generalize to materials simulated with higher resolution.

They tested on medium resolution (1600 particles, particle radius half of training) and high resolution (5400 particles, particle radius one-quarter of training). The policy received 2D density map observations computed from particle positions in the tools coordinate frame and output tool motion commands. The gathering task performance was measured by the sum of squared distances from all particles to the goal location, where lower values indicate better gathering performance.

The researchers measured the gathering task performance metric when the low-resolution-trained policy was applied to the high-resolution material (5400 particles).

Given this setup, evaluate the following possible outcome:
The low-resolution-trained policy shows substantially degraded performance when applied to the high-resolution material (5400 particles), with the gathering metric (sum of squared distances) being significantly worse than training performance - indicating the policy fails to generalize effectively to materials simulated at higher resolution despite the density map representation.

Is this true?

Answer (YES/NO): NO